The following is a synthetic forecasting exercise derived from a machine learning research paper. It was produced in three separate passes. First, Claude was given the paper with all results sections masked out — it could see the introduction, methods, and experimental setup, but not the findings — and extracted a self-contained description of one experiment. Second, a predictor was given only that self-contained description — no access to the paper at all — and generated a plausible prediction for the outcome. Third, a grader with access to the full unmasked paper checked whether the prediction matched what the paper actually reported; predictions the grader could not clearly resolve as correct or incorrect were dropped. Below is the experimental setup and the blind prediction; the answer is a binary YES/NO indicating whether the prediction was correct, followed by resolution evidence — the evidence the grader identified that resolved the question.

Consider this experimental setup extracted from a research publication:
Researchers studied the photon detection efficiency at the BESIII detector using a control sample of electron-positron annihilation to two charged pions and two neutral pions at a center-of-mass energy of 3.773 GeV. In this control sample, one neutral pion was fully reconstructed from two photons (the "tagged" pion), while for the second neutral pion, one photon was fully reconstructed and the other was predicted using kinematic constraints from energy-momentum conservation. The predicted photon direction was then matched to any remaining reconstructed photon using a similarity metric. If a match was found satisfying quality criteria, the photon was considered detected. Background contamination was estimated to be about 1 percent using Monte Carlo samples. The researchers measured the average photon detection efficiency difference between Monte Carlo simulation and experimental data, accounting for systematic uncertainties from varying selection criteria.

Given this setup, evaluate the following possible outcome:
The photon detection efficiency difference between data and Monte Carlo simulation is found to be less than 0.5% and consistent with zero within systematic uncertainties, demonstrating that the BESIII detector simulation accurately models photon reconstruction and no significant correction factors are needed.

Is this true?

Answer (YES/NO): NO